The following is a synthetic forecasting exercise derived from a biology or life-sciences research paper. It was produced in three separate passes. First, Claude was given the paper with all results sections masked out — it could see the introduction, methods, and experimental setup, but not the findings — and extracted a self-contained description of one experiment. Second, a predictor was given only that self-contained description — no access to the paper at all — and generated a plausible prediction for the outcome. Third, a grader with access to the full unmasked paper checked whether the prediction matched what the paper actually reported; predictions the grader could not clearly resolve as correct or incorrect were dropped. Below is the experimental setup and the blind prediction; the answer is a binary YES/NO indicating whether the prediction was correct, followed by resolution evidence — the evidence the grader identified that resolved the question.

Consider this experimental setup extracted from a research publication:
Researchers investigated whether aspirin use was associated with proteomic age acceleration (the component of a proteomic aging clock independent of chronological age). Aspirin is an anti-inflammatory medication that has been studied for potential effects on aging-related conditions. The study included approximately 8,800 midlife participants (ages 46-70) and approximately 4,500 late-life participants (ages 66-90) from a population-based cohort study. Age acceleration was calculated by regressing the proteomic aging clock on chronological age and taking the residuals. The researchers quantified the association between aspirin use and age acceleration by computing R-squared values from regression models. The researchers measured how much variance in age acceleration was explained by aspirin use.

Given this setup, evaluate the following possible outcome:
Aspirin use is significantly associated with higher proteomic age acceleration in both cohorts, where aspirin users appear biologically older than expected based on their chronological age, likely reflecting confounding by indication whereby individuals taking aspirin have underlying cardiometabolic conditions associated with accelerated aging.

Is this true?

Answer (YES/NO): NO